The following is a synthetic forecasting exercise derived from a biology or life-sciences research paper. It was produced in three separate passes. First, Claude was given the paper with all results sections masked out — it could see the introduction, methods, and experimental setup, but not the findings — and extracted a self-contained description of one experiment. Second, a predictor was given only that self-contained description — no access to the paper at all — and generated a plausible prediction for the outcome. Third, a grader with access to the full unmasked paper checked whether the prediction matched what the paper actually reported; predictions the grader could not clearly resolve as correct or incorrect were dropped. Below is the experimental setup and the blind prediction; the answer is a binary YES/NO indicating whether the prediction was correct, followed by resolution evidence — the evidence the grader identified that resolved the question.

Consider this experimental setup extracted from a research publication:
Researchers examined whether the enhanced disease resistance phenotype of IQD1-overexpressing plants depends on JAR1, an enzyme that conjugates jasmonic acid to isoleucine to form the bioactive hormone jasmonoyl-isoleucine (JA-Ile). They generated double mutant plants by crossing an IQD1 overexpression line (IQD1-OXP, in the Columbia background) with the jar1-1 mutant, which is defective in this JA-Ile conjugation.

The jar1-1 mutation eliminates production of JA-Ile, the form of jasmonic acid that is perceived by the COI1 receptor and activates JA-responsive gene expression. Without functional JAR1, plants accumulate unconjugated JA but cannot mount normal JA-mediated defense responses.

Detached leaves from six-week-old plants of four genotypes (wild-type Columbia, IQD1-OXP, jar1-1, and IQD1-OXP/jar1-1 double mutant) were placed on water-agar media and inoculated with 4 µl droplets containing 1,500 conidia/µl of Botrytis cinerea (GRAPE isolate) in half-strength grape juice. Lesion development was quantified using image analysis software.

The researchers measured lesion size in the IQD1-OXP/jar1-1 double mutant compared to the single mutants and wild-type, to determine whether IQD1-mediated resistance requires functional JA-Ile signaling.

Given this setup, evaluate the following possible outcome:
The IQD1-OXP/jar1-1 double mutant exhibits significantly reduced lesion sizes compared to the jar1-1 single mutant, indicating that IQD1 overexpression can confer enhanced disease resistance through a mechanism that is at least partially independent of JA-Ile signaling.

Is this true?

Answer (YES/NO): NO